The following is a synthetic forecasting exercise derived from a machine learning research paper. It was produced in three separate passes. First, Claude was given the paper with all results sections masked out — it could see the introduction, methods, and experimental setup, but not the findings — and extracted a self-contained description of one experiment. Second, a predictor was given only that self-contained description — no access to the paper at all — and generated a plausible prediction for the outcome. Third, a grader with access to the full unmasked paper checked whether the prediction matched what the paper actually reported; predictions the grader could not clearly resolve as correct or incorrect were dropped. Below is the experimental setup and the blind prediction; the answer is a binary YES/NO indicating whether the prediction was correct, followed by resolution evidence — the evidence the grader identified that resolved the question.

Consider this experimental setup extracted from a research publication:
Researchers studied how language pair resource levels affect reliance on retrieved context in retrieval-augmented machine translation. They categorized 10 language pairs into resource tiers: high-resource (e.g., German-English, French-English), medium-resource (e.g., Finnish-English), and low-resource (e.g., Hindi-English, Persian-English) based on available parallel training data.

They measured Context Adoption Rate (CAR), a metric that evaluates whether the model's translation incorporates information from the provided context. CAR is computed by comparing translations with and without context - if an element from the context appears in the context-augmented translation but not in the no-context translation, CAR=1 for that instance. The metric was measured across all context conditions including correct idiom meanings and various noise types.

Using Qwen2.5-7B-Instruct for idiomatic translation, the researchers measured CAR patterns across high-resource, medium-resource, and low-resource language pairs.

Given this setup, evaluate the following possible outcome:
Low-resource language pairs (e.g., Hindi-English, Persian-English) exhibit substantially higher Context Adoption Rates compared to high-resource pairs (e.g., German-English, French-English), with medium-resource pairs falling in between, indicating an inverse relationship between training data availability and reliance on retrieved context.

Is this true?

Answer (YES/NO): YES